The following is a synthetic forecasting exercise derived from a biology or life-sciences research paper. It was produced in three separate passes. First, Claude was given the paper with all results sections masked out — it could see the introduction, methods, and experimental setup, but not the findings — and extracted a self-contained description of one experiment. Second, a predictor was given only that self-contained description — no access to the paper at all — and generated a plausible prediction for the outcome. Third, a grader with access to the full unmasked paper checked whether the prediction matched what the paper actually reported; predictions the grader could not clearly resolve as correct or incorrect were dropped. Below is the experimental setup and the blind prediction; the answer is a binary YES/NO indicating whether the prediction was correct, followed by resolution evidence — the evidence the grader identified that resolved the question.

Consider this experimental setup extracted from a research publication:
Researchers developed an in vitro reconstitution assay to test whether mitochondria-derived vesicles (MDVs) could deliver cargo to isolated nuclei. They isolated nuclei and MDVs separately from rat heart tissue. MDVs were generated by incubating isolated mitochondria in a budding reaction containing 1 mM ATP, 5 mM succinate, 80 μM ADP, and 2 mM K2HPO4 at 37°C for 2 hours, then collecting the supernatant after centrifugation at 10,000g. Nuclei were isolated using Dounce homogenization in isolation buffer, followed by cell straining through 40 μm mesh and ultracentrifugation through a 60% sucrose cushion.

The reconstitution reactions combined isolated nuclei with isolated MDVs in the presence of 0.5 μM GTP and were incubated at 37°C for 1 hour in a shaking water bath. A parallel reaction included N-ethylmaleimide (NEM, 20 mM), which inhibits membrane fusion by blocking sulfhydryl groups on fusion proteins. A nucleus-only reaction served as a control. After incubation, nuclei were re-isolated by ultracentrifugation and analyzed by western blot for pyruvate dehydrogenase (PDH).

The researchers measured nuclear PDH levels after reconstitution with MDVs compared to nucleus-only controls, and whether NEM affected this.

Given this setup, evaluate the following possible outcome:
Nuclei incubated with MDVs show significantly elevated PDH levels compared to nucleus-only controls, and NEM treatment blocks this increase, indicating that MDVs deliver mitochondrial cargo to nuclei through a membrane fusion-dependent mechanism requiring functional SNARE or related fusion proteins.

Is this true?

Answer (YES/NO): YES